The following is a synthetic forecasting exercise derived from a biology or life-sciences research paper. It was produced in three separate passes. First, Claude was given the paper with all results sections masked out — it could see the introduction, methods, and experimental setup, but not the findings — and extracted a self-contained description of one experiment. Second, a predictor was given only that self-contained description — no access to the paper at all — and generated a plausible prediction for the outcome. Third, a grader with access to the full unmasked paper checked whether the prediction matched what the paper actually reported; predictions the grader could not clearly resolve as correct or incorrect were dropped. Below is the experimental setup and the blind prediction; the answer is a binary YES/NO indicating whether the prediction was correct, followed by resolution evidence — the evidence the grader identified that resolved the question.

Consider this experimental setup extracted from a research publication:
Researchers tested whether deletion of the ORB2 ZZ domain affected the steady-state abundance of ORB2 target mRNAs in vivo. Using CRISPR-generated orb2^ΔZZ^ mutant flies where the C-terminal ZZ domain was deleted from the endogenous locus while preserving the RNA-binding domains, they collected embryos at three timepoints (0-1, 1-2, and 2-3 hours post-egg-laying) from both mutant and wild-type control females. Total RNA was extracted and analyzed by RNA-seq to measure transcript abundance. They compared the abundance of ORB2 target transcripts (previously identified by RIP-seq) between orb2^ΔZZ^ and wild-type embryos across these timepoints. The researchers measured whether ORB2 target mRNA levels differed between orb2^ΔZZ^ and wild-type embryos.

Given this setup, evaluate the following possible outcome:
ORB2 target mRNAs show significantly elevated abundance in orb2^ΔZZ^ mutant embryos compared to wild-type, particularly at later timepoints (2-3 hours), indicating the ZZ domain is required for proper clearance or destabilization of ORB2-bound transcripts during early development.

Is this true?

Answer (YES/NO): NO